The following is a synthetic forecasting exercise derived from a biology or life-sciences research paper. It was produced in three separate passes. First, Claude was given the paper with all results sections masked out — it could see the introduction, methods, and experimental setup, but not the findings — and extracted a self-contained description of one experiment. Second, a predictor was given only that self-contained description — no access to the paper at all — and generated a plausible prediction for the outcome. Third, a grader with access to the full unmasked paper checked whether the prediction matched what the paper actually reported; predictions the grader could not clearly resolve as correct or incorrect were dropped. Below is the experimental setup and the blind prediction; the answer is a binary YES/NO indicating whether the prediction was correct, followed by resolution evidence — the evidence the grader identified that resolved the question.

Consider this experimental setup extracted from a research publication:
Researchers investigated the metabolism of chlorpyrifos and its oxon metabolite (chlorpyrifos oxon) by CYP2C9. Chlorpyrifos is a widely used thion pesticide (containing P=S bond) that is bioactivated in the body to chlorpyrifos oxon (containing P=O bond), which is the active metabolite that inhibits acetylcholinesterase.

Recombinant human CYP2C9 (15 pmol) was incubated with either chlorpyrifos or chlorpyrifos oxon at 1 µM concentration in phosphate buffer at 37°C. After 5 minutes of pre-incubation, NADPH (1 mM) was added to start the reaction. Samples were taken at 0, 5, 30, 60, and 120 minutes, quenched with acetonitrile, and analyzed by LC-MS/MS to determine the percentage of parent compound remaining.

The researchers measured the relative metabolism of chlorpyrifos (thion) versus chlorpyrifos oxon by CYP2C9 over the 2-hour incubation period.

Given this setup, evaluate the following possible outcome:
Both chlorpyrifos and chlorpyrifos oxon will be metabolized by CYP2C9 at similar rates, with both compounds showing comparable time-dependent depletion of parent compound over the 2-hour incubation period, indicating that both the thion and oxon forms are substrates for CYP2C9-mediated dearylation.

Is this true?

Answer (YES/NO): NO